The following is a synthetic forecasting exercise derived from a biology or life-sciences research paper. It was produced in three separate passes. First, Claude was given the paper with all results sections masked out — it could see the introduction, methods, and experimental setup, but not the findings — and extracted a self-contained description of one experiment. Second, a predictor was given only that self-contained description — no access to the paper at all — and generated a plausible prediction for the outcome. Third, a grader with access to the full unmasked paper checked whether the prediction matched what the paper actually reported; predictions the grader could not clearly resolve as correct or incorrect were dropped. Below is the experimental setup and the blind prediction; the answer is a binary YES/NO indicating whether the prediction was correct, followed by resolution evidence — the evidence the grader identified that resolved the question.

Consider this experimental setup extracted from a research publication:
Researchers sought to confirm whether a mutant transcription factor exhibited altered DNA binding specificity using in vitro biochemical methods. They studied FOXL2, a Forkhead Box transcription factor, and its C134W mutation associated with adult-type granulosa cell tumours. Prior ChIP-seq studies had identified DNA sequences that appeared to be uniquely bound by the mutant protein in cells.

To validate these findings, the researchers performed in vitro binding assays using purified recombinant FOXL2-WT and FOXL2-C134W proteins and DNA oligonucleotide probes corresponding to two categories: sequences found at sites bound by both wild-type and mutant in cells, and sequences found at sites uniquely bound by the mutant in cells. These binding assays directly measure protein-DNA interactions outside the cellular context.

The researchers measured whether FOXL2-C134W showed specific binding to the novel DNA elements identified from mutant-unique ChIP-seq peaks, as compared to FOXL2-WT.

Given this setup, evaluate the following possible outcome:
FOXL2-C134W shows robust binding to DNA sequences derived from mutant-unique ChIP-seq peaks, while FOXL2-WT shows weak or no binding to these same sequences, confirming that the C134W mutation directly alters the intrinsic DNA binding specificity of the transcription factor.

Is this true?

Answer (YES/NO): YES